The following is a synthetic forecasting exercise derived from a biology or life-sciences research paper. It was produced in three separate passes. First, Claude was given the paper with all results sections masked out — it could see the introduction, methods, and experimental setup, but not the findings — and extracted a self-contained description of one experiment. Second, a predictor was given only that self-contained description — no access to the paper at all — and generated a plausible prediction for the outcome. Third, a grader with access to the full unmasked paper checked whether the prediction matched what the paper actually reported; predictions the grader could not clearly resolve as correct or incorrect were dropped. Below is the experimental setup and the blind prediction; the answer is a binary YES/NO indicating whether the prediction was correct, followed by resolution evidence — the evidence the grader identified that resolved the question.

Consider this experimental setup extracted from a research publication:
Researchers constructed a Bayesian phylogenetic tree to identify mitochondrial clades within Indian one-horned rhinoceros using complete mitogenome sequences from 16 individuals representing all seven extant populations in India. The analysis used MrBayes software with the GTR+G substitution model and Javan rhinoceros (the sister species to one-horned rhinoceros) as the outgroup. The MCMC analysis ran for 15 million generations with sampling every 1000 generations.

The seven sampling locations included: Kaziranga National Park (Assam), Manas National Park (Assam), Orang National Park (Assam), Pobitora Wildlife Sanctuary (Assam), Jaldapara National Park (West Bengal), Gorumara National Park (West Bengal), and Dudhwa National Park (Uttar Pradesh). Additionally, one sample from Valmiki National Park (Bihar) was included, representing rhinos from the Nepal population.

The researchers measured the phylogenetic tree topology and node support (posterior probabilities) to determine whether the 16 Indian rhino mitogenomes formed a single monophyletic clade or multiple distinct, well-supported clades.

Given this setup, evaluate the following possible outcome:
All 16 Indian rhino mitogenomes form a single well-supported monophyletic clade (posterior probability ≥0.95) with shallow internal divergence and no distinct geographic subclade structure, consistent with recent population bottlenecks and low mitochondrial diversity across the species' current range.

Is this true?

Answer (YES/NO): NO